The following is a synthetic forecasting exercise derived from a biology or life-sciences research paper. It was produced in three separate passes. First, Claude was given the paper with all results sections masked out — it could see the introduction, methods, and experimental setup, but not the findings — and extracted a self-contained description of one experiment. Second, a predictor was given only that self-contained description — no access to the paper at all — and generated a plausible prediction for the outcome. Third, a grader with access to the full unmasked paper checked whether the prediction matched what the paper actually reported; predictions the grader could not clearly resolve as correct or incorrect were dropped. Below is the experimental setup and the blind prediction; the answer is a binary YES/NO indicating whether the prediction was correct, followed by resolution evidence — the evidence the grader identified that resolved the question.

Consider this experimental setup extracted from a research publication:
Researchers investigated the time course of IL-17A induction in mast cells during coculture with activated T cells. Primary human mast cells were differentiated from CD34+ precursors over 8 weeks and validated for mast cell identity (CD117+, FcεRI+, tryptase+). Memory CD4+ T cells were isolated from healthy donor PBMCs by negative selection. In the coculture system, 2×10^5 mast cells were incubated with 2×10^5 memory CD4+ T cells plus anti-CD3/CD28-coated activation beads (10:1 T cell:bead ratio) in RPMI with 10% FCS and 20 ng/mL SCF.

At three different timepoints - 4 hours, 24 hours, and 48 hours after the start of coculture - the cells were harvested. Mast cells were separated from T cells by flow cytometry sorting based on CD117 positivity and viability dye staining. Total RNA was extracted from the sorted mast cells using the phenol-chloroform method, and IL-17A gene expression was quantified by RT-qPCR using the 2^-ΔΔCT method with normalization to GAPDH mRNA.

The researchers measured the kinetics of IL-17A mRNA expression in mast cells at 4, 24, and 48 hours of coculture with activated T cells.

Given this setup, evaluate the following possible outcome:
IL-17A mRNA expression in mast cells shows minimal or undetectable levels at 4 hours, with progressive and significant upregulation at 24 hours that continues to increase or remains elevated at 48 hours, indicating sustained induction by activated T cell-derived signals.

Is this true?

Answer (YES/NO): NO